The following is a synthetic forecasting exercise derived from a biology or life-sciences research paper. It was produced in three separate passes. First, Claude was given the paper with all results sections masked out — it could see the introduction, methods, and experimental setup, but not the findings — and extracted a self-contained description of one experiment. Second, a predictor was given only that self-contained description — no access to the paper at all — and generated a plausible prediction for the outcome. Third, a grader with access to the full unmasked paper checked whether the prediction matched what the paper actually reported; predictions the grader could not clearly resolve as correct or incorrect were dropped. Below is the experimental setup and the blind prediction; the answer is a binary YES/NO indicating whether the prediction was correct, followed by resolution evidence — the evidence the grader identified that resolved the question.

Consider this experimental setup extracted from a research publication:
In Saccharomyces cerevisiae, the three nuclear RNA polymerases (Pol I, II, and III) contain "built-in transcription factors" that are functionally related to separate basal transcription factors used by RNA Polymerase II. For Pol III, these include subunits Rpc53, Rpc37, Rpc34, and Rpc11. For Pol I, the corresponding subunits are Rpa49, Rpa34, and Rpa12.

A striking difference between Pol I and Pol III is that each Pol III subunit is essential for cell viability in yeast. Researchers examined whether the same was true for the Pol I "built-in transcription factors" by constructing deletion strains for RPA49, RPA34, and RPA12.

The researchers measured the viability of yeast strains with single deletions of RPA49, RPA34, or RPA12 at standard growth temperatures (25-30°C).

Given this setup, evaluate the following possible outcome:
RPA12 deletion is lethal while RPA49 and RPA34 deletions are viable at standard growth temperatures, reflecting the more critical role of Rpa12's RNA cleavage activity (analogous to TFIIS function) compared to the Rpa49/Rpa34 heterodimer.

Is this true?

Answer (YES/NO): NO